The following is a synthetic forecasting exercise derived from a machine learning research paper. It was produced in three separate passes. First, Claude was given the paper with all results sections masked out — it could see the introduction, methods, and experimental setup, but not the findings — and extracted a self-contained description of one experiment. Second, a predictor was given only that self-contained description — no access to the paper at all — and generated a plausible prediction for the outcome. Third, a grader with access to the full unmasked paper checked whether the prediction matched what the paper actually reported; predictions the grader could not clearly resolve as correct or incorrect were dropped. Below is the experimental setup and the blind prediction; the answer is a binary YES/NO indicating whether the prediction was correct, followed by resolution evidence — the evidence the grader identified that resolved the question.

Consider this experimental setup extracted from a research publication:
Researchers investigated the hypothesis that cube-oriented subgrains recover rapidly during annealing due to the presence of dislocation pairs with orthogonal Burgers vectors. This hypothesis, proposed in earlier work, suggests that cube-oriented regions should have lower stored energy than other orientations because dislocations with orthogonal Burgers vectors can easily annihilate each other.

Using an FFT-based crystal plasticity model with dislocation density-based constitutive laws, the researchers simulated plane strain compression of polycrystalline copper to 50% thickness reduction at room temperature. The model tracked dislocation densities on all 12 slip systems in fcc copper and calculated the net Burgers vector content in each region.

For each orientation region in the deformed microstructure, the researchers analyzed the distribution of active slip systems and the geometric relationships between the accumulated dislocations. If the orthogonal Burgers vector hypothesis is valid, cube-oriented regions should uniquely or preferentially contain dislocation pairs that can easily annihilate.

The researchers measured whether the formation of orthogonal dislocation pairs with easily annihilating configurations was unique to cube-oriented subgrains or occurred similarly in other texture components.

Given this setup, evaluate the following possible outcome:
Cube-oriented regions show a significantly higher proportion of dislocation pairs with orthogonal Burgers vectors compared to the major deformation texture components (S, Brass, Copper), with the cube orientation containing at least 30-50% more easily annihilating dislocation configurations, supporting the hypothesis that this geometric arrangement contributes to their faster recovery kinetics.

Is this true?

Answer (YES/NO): NO